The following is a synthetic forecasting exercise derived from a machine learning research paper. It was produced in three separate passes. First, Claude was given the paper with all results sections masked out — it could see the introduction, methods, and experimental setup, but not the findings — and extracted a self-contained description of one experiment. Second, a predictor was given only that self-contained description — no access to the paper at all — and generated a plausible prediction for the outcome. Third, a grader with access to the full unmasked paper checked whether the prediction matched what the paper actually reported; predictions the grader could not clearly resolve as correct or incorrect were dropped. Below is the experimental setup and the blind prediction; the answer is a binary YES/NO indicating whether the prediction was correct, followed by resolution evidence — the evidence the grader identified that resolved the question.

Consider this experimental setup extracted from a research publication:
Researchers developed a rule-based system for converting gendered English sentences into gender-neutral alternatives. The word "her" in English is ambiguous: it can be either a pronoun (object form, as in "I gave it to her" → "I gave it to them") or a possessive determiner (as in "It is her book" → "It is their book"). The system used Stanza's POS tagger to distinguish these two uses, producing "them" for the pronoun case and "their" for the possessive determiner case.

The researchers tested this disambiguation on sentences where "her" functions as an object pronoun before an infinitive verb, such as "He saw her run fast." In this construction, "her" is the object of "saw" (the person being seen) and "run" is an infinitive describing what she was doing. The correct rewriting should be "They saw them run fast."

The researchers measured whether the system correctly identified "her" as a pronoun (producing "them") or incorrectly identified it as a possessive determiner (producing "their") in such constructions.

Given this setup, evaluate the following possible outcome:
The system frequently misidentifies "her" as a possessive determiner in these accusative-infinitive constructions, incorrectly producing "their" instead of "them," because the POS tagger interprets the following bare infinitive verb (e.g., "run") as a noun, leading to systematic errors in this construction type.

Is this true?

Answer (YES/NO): NO